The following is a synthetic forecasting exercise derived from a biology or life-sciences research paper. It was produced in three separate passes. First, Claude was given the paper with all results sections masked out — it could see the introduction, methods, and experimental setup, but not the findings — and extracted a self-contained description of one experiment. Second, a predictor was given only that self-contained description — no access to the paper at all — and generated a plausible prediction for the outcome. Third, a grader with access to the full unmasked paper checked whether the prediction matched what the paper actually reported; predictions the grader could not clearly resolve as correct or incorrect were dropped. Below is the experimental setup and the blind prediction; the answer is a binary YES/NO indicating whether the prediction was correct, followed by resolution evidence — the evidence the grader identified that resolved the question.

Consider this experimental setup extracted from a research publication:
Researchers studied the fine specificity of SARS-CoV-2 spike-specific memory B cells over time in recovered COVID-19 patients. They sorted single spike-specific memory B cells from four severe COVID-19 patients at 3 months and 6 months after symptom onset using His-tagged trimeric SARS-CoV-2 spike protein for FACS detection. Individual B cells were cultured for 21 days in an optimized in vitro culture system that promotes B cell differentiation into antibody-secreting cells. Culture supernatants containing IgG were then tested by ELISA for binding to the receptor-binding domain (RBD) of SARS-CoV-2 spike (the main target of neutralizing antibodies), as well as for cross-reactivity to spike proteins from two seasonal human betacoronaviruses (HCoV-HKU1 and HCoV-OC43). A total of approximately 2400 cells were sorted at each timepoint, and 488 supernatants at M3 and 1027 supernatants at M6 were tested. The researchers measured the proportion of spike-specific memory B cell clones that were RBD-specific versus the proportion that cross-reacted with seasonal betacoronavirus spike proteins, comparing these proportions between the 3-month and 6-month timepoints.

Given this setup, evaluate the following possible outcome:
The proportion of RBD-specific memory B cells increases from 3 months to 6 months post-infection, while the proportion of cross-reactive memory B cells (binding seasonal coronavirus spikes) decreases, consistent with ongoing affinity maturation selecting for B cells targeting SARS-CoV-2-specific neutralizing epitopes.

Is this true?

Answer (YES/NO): YES